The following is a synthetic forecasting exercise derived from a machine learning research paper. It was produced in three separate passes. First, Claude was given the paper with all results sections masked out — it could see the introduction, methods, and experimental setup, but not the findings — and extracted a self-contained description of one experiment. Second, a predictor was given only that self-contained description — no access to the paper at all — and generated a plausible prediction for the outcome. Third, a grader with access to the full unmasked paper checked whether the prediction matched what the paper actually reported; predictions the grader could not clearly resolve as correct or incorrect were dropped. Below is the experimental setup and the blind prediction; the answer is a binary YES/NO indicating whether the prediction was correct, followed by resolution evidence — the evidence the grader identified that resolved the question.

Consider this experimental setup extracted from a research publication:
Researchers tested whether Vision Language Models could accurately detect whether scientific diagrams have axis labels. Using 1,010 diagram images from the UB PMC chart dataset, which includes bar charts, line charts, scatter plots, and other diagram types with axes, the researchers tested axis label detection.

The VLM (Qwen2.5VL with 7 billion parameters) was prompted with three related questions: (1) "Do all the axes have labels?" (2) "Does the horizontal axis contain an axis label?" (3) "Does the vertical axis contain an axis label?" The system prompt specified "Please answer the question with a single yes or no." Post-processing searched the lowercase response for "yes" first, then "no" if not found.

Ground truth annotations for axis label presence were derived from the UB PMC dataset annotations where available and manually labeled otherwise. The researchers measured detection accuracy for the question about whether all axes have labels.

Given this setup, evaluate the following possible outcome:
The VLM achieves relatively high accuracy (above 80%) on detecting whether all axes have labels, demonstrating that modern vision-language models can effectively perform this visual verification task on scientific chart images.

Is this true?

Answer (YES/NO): NO